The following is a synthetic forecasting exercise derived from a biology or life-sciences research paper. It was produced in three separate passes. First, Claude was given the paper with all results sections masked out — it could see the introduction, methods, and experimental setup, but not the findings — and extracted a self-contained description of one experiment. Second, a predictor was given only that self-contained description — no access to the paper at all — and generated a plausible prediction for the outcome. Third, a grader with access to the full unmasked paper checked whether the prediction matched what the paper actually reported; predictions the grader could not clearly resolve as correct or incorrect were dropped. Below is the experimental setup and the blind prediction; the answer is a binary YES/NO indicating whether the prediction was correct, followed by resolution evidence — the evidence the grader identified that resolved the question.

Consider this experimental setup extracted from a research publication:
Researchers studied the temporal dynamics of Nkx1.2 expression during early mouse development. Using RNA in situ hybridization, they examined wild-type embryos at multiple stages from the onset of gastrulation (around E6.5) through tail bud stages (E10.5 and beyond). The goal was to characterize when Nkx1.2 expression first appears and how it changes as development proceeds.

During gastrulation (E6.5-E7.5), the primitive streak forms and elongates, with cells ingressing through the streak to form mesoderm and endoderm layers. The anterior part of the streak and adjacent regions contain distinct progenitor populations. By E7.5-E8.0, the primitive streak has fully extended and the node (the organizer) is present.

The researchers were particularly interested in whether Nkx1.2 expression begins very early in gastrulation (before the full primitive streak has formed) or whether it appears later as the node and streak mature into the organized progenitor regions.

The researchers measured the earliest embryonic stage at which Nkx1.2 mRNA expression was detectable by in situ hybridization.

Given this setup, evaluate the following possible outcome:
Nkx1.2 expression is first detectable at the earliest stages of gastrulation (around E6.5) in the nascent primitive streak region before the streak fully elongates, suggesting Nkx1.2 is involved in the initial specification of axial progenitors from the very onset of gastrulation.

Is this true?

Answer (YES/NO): NO